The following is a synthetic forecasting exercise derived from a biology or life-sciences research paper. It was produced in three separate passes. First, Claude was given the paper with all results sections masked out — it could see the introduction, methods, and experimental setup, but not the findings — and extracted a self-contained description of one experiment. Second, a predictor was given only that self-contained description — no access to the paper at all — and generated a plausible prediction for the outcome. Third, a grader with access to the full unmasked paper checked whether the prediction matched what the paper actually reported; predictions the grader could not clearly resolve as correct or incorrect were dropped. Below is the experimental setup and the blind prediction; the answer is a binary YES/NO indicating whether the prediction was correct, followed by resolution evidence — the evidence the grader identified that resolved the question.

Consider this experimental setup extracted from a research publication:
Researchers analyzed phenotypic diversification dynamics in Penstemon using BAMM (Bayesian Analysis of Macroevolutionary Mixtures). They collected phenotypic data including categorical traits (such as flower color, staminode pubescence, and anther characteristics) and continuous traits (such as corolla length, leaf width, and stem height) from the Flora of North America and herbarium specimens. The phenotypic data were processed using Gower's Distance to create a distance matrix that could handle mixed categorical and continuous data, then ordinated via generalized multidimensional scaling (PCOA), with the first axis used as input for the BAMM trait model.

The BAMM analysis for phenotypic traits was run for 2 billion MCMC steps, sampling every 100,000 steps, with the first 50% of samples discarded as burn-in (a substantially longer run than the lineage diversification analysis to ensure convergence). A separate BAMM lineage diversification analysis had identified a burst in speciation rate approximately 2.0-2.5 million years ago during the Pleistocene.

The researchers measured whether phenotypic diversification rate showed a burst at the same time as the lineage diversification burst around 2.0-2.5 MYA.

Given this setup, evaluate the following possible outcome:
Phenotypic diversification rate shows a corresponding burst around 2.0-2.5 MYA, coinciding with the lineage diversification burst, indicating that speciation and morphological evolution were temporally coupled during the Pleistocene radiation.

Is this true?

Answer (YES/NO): NO